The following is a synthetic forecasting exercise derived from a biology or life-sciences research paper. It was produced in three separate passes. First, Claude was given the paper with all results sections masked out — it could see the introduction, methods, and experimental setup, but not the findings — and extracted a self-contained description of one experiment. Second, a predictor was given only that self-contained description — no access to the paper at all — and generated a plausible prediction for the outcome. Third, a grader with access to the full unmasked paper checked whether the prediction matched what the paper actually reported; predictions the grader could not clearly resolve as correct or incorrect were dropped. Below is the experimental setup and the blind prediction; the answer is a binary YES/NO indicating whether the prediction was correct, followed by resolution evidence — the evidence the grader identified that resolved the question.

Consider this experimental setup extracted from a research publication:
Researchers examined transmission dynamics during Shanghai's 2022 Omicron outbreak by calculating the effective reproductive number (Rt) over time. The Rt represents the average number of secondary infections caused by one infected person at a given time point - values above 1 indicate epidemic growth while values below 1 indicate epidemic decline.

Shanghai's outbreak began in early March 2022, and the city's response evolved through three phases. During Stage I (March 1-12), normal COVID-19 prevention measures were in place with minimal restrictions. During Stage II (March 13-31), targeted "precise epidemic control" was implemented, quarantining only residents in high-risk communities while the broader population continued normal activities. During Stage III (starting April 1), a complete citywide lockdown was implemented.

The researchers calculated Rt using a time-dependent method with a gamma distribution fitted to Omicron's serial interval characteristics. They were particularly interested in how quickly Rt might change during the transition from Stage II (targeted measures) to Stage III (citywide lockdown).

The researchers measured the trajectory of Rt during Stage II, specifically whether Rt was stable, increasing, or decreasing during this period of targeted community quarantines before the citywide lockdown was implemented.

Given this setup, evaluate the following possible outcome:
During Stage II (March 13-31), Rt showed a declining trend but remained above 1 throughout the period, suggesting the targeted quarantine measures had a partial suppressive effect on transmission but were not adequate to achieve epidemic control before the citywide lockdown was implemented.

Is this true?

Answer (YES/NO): NO